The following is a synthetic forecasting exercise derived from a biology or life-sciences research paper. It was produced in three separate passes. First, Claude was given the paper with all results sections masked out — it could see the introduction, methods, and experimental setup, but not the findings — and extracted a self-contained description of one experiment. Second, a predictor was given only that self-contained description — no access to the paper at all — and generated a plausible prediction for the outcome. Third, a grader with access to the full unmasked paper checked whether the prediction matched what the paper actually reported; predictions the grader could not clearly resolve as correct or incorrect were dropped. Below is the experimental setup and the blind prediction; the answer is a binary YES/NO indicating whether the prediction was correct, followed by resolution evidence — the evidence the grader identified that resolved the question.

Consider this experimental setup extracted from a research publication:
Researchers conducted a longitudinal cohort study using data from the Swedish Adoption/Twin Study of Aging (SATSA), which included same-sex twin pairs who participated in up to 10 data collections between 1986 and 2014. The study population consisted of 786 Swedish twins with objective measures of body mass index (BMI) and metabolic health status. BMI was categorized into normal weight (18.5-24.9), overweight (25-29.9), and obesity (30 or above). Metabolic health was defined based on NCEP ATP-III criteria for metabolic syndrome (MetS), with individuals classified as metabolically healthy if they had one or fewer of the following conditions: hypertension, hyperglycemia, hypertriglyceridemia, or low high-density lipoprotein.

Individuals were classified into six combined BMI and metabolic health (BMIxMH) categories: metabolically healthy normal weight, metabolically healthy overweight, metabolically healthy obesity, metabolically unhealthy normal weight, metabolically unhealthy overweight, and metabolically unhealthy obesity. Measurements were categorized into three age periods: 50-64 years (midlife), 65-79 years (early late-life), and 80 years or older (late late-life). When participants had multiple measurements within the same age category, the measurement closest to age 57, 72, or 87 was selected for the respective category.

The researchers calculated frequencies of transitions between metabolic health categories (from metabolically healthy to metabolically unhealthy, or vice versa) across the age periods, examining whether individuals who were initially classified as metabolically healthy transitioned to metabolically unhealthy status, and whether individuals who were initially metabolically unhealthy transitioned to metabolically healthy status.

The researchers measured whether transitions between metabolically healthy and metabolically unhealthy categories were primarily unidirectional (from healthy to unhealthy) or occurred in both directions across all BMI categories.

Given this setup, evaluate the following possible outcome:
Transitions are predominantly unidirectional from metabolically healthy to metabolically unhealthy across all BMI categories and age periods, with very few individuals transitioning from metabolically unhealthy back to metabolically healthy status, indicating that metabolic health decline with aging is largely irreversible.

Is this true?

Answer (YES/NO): NO